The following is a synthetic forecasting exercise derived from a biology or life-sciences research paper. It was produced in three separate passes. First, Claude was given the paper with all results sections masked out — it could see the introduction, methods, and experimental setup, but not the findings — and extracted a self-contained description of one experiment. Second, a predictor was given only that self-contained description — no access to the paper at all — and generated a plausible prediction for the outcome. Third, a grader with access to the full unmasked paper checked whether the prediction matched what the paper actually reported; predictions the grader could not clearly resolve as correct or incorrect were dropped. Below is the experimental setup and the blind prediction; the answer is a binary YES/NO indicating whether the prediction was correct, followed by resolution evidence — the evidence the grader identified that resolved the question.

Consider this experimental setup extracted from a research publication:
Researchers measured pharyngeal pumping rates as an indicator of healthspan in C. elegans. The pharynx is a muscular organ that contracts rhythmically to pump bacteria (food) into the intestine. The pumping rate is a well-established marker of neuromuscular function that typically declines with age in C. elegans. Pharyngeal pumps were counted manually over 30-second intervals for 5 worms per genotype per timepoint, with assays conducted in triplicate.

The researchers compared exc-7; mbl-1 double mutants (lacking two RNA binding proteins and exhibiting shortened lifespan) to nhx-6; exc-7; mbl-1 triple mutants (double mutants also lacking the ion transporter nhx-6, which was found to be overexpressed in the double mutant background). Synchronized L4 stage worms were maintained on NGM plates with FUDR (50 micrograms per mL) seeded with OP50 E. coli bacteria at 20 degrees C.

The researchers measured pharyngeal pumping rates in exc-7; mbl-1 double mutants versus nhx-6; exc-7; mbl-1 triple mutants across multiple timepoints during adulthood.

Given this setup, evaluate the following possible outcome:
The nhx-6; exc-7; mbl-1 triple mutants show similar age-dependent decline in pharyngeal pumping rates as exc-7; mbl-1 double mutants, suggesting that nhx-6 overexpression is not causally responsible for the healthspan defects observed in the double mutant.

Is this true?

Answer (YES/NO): NO